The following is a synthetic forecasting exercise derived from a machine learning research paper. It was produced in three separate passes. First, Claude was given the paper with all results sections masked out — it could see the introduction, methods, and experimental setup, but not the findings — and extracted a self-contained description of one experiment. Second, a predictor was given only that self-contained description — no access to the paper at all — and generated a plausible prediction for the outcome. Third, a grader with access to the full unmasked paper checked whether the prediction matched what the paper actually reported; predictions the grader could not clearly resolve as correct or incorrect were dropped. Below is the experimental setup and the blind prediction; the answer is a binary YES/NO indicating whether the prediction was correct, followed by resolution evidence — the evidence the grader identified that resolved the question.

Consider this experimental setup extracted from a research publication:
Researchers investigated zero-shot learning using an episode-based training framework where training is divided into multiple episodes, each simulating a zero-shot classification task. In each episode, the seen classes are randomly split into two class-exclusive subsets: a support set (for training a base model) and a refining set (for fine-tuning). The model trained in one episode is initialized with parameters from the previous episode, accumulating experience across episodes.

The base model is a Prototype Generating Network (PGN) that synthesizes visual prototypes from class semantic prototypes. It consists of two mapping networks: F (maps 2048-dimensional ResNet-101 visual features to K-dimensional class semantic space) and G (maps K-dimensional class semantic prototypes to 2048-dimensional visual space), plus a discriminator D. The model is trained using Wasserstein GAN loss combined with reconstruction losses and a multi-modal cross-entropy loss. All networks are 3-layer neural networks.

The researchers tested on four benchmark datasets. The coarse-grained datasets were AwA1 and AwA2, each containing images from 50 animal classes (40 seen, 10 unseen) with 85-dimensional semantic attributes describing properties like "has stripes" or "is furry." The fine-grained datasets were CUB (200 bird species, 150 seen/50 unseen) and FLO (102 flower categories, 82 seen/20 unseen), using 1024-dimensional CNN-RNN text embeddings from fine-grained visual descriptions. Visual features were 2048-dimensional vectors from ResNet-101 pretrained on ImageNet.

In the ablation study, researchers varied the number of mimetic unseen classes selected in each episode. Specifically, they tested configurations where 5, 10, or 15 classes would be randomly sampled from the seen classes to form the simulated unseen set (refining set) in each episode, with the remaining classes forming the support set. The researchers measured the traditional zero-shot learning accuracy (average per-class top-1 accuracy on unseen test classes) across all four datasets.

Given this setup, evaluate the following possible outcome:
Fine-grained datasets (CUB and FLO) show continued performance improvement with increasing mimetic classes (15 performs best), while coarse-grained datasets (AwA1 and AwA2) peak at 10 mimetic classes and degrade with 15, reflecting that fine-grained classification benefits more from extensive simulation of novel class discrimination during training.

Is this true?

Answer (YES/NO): NO